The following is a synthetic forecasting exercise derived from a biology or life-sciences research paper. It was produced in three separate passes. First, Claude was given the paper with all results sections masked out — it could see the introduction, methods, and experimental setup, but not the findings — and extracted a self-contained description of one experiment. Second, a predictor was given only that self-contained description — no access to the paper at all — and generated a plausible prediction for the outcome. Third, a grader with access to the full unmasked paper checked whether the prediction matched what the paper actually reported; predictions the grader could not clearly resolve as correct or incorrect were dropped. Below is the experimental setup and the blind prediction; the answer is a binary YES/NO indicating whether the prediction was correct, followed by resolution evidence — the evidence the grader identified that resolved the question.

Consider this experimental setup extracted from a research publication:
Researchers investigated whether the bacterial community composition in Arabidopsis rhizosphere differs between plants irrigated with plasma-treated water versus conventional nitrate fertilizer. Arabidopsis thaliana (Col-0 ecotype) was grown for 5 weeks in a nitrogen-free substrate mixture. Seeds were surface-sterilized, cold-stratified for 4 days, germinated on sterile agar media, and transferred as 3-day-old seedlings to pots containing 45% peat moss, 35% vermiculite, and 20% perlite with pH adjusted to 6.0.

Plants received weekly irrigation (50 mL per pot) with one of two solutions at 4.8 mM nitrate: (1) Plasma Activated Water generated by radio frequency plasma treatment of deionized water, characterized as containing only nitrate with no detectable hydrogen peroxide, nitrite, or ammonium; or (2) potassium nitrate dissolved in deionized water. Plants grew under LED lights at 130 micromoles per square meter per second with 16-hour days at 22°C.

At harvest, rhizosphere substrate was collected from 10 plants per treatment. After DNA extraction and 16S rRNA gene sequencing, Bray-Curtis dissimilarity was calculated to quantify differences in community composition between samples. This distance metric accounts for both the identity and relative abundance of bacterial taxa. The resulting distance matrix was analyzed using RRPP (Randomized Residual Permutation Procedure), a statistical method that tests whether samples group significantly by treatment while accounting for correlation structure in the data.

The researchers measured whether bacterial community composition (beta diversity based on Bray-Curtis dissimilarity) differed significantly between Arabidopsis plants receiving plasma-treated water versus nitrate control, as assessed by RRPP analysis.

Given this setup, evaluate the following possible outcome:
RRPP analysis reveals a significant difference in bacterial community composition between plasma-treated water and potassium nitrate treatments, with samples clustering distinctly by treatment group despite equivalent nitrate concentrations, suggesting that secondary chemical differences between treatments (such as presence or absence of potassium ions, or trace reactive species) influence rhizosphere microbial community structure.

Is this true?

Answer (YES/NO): YES